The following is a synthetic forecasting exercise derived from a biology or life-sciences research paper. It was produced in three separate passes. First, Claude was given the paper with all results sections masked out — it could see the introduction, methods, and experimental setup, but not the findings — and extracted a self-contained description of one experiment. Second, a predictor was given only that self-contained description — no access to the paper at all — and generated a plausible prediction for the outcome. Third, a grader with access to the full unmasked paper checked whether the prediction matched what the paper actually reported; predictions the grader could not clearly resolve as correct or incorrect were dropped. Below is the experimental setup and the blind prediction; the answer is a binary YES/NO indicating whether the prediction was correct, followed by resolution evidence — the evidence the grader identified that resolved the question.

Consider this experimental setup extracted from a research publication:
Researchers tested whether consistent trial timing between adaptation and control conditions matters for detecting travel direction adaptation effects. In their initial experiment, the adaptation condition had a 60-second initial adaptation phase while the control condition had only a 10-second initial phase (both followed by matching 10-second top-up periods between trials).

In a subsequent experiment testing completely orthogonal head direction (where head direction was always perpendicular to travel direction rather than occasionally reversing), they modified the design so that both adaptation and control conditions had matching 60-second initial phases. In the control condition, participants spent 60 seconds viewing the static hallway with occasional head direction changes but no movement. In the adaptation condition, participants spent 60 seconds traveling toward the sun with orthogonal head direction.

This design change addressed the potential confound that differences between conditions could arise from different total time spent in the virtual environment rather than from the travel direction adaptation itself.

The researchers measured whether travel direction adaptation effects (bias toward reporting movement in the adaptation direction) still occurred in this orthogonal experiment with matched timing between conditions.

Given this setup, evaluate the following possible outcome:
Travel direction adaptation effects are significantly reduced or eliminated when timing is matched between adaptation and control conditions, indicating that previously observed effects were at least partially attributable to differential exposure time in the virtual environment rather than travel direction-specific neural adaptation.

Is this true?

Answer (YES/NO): NO